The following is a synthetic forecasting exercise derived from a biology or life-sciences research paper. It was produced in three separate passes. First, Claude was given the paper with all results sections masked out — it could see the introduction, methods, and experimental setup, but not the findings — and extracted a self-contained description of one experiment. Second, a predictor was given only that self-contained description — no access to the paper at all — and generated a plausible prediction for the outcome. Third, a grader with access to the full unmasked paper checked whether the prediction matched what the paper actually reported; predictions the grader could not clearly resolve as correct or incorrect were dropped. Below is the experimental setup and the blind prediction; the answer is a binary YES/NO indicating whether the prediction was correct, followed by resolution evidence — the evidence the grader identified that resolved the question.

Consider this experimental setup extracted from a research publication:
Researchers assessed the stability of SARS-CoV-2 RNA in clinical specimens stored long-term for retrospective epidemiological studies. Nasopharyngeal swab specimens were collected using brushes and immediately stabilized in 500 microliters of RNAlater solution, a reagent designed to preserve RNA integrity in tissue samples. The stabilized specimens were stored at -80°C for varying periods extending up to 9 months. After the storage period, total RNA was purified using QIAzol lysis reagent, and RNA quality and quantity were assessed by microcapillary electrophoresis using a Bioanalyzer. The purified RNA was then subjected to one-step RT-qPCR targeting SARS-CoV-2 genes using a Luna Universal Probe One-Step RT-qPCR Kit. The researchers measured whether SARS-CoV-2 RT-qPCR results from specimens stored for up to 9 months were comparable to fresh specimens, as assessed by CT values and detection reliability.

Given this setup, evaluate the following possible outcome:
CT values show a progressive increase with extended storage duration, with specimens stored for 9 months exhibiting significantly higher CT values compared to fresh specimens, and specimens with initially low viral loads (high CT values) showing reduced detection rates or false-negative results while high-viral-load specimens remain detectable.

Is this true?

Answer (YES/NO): NO